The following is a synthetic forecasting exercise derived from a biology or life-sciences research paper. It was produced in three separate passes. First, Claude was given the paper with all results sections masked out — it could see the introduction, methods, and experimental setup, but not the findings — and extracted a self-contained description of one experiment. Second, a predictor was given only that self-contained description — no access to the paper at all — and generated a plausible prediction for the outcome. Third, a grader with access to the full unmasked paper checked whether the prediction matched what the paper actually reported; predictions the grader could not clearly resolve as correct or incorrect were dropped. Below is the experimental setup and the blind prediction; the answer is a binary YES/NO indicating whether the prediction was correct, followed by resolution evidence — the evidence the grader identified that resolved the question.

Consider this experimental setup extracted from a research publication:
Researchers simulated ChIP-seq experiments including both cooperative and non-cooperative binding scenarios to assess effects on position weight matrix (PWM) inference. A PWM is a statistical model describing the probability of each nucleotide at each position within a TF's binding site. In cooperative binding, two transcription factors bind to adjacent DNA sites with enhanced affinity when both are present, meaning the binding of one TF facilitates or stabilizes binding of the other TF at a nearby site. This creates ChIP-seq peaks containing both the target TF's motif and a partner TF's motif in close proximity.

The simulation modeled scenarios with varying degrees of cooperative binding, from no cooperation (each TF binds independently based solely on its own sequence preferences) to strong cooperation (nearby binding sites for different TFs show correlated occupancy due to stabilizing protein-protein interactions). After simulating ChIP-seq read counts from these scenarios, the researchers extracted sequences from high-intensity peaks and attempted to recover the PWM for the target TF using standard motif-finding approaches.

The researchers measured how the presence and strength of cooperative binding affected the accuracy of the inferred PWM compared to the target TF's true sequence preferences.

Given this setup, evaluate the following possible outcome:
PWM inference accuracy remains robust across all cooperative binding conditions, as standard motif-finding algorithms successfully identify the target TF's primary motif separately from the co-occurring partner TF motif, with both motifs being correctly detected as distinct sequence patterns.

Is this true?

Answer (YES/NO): NO